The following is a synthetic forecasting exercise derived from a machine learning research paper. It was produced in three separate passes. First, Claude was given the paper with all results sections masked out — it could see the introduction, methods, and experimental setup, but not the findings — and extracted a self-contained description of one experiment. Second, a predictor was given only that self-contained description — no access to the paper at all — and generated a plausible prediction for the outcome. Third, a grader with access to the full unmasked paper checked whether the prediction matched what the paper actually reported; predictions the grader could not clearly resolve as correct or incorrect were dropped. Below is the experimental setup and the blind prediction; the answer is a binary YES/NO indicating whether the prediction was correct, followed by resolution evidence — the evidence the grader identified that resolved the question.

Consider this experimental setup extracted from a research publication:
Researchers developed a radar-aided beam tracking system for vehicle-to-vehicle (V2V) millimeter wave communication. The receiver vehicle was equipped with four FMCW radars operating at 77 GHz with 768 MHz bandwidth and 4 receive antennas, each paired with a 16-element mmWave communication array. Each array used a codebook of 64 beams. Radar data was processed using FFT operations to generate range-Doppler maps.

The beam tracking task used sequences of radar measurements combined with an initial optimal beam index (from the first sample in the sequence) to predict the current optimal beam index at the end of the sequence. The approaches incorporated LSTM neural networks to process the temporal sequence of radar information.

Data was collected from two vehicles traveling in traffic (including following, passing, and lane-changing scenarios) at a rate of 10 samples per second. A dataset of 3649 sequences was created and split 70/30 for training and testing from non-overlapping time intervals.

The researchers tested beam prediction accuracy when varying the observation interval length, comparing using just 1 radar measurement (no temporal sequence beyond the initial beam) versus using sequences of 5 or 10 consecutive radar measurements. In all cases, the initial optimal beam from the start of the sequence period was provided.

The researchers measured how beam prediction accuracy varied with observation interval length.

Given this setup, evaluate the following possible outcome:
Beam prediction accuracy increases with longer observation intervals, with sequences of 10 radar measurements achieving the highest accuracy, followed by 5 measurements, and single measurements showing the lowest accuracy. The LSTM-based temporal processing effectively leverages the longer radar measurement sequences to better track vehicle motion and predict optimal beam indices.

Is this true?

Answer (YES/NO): NO